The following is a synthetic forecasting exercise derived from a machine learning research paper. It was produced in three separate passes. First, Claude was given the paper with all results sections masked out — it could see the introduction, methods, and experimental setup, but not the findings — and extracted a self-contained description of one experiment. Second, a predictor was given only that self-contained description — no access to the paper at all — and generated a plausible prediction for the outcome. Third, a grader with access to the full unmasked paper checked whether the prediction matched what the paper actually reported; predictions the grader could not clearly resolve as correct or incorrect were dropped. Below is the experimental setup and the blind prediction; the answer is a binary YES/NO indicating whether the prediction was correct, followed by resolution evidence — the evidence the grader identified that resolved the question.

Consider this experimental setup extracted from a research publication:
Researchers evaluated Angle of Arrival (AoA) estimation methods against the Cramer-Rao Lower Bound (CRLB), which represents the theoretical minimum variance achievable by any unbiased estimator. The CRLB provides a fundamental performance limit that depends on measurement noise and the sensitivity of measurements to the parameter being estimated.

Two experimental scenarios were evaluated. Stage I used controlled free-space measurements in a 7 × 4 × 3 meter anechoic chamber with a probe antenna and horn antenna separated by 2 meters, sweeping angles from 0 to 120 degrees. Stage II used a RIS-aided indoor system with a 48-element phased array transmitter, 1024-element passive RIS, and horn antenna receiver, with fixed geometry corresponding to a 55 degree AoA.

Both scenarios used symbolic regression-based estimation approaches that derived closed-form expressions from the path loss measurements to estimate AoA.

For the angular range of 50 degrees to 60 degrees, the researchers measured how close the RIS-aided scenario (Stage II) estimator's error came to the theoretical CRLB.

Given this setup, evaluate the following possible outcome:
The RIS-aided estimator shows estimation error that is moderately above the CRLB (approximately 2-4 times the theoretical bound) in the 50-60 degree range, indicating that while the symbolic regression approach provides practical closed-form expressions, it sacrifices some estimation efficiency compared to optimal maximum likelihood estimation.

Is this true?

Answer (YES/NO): NO